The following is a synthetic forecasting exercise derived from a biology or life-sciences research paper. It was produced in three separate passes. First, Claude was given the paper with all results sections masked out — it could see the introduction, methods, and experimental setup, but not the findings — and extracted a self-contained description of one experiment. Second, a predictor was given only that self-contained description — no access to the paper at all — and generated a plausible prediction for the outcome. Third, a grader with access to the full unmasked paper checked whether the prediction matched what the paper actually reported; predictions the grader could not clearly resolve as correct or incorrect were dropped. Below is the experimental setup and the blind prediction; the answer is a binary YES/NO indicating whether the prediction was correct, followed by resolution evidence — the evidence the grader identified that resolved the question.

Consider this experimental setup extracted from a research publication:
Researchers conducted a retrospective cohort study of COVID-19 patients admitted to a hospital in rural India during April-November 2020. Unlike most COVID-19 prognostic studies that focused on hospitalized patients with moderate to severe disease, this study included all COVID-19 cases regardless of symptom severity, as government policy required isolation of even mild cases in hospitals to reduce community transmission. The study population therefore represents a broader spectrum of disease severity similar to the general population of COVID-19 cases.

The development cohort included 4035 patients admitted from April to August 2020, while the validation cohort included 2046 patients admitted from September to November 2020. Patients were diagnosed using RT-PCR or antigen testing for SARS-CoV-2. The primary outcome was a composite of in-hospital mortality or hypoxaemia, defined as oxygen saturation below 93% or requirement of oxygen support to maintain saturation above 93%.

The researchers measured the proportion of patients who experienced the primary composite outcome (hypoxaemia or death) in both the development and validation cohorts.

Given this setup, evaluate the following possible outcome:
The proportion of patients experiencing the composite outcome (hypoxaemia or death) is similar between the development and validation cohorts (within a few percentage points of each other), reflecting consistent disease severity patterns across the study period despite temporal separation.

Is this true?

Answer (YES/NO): NO